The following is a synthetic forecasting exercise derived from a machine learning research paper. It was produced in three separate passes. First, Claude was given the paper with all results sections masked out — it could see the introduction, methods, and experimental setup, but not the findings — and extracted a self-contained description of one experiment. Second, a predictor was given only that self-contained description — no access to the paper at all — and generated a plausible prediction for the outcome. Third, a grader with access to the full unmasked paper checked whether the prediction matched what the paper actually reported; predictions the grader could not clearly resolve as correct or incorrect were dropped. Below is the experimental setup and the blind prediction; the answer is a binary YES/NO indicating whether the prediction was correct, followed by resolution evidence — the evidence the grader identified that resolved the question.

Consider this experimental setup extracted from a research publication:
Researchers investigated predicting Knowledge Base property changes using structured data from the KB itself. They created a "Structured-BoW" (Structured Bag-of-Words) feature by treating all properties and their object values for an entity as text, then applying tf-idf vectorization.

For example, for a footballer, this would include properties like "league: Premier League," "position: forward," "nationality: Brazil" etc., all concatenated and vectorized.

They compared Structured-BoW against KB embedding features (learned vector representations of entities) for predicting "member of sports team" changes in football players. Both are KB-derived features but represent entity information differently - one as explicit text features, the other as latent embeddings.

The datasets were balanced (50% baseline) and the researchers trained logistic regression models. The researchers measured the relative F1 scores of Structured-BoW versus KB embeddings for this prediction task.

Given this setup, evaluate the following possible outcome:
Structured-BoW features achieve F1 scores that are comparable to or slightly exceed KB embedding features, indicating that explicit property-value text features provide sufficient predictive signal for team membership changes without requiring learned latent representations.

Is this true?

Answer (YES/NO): NO